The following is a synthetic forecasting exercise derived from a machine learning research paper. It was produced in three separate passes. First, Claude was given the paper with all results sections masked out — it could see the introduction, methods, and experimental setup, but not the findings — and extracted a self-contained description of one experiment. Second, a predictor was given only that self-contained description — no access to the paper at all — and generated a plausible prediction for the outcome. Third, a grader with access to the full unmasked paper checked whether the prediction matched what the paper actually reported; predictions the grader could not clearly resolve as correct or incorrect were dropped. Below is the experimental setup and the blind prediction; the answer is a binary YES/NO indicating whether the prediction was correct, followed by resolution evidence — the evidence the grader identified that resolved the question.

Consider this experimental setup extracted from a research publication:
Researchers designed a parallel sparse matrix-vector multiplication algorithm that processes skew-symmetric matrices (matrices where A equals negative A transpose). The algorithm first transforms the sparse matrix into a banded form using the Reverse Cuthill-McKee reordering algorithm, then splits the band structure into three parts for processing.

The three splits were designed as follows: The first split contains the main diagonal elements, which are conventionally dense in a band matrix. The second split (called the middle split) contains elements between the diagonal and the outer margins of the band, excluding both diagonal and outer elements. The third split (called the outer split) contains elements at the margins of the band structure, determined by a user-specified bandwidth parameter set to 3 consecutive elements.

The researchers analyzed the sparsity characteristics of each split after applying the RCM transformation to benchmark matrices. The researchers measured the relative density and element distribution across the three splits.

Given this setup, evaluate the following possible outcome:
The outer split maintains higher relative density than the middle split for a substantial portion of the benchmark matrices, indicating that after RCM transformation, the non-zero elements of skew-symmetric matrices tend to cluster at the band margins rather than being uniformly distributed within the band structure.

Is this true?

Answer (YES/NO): NO